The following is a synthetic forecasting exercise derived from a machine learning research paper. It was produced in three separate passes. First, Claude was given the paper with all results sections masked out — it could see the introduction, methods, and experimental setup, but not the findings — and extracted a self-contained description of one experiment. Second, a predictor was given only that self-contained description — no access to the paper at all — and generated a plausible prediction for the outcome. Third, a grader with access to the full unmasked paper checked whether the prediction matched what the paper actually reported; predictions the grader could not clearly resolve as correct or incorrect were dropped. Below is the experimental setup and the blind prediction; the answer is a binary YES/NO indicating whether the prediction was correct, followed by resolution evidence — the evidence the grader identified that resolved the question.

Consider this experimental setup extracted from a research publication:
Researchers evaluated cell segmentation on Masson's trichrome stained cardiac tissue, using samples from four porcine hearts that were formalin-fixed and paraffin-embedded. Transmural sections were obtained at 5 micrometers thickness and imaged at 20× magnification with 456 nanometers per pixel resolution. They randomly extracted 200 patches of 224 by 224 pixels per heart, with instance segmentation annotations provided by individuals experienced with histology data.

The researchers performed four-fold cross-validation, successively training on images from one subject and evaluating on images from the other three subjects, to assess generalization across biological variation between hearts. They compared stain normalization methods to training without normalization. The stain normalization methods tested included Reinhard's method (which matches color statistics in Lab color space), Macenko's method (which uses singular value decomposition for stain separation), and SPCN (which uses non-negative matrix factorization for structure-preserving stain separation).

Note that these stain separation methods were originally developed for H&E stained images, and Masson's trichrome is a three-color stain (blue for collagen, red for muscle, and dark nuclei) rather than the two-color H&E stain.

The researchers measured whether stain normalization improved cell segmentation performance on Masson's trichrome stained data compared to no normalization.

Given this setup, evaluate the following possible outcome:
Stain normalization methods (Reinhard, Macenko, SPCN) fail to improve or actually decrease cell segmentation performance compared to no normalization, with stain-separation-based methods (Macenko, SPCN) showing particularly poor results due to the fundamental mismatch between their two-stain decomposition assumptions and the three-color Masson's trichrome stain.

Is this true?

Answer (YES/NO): YES